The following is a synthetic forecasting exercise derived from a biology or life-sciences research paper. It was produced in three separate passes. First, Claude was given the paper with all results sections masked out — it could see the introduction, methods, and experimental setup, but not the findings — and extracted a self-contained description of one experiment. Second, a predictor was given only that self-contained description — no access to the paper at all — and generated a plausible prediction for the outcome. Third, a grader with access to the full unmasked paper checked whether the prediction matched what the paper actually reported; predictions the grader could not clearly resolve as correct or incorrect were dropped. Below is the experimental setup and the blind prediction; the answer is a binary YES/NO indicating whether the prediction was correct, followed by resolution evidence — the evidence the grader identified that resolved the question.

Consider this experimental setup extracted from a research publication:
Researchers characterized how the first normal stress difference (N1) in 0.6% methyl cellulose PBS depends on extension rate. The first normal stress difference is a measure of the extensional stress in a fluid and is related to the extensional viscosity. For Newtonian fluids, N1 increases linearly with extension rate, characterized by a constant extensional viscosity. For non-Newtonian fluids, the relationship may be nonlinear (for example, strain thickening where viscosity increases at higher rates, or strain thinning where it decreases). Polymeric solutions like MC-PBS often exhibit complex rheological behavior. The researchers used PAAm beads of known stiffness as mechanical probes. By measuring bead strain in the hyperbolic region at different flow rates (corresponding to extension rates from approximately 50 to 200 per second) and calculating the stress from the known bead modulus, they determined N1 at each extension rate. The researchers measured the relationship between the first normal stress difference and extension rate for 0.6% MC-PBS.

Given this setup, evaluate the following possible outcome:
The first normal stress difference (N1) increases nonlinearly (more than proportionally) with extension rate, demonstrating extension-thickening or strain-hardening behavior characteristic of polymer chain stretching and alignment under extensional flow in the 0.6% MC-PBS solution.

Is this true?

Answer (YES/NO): NO